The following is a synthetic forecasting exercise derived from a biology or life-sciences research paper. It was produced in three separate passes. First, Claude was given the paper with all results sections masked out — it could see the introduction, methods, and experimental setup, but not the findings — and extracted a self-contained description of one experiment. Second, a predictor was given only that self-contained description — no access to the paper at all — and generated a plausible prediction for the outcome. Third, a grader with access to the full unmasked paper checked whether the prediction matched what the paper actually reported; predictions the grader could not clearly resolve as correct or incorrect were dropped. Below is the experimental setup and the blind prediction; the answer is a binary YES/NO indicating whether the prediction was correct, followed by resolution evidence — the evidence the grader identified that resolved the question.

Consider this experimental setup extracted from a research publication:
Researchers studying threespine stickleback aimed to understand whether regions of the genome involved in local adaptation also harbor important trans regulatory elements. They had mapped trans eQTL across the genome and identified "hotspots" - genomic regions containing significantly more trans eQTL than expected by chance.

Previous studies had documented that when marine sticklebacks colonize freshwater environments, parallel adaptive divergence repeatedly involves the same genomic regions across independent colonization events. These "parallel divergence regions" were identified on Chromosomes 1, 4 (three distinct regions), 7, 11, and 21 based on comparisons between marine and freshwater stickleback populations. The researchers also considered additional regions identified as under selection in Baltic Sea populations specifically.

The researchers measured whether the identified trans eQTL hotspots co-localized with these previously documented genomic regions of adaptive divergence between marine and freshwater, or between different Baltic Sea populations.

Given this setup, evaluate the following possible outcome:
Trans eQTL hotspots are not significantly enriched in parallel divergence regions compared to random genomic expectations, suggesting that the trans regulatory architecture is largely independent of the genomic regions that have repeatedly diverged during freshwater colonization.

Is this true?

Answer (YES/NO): YES